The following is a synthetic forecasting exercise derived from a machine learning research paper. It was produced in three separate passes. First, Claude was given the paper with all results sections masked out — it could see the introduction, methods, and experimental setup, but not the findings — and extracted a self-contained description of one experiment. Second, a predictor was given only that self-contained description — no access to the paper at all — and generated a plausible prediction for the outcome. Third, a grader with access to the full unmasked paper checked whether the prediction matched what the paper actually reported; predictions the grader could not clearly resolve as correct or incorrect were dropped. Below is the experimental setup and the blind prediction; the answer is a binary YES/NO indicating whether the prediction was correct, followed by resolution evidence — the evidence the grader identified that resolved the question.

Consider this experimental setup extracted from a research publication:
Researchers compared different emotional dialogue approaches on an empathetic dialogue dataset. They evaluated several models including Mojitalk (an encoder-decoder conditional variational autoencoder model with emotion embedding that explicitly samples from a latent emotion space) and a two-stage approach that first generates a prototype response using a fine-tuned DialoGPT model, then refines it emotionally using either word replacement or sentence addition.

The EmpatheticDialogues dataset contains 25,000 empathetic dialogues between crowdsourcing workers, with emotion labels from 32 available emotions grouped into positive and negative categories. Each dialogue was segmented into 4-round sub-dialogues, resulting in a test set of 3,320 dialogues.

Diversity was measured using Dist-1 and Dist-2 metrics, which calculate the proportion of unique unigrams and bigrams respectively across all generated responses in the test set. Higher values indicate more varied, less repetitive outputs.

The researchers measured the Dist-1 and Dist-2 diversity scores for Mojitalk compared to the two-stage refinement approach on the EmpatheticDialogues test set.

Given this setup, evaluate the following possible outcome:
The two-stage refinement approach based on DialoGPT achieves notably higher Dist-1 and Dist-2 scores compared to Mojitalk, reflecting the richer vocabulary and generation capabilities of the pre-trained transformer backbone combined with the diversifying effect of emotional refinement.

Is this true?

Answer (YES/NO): NO